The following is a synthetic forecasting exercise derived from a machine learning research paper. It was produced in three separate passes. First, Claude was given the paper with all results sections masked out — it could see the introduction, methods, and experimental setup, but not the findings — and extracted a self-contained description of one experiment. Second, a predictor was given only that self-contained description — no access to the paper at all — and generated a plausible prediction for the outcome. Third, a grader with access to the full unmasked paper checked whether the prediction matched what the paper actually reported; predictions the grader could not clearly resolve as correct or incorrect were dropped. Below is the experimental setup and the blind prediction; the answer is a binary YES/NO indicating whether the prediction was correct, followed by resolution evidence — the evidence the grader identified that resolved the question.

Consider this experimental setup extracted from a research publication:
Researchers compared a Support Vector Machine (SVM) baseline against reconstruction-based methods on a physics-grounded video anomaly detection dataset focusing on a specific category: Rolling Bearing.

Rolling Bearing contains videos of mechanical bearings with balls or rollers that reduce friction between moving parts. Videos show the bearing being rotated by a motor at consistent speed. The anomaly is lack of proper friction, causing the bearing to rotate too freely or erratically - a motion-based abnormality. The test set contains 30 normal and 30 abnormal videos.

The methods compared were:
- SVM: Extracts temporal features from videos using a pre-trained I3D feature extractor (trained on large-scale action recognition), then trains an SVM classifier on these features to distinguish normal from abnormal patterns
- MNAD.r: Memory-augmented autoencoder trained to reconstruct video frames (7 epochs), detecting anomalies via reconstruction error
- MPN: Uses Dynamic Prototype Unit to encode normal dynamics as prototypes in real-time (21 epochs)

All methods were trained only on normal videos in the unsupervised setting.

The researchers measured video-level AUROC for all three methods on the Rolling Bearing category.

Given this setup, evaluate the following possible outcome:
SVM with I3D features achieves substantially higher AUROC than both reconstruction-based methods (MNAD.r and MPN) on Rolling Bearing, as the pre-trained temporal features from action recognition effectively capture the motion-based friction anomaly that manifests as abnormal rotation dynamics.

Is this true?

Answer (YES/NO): YES